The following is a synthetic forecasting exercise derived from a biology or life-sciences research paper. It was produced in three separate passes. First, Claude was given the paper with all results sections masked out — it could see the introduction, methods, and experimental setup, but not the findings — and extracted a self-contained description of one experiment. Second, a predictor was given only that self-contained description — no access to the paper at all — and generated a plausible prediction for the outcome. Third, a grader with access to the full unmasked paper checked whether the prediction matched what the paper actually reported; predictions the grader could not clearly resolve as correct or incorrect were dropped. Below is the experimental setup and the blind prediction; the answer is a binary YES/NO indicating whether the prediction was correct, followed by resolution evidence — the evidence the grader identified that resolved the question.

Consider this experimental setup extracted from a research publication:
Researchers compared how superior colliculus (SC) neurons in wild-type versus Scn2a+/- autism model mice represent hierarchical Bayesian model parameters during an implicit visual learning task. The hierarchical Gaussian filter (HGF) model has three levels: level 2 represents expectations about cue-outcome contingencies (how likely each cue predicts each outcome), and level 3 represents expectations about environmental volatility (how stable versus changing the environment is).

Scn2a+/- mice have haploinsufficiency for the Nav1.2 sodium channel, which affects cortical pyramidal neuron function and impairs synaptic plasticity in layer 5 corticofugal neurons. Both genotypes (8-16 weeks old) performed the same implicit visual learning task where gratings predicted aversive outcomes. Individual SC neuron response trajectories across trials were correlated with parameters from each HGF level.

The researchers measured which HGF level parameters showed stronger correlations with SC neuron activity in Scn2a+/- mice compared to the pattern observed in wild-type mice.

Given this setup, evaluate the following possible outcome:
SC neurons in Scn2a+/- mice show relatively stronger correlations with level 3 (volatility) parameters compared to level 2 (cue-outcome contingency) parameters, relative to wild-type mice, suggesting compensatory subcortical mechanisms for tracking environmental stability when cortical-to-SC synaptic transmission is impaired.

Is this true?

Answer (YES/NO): NO